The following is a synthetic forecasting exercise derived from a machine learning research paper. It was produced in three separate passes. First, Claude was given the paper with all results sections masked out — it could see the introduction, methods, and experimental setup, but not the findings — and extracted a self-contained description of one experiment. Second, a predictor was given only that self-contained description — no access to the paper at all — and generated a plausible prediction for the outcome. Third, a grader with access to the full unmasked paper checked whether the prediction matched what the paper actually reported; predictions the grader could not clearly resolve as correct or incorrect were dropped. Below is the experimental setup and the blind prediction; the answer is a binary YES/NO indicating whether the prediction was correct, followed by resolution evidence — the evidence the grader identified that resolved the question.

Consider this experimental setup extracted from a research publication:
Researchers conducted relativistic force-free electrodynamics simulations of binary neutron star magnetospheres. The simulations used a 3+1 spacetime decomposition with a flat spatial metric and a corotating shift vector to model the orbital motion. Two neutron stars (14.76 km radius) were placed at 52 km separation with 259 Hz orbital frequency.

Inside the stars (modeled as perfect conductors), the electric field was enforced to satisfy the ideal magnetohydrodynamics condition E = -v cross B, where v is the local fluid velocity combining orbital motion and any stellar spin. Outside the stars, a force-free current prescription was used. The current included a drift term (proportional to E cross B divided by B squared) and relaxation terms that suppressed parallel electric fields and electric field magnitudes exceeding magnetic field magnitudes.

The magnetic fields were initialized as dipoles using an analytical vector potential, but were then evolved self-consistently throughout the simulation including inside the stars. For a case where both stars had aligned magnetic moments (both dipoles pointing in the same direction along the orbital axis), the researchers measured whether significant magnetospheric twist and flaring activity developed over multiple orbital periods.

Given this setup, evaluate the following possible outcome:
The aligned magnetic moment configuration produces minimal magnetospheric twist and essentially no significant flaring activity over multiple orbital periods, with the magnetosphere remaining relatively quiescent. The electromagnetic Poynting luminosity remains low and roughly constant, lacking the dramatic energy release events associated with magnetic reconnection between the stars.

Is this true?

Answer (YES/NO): YES